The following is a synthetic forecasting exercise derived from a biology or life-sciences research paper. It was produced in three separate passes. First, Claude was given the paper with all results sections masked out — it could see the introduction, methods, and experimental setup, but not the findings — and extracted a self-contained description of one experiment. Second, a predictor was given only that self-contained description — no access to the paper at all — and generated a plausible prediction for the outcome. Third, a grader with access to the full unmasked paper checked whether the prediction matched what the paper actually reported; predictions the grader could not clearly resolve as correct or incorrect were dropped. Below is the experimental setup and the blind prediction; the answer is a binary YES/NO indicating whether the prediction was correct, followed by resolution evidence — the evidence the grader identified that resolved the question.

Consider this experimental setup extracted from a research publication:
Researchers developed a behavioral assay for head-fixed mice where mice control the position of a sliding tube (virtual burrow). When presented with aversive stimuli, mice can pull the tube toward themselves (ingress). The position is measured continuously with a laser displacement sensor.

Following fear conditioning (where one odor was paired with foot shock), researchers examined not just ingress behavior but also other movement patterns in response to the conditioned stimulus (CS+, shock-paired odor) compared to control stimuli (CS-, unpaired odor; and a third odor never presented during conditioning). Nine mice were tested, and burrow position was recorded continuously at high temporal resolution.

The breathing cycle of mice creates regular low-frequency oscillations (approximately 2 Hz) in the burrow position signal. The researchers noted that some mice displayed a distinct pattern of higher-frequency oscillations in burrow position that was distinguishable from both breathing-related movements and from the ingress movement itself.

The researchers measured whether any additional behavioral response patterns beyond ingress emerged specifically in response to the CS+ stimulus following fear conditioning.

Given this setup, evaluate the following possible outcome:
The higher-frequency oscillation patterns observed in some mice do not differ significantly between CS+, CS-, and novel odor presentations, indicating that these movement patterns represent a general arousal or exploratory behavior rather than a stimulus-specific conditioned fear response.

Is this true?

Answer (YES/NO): NO